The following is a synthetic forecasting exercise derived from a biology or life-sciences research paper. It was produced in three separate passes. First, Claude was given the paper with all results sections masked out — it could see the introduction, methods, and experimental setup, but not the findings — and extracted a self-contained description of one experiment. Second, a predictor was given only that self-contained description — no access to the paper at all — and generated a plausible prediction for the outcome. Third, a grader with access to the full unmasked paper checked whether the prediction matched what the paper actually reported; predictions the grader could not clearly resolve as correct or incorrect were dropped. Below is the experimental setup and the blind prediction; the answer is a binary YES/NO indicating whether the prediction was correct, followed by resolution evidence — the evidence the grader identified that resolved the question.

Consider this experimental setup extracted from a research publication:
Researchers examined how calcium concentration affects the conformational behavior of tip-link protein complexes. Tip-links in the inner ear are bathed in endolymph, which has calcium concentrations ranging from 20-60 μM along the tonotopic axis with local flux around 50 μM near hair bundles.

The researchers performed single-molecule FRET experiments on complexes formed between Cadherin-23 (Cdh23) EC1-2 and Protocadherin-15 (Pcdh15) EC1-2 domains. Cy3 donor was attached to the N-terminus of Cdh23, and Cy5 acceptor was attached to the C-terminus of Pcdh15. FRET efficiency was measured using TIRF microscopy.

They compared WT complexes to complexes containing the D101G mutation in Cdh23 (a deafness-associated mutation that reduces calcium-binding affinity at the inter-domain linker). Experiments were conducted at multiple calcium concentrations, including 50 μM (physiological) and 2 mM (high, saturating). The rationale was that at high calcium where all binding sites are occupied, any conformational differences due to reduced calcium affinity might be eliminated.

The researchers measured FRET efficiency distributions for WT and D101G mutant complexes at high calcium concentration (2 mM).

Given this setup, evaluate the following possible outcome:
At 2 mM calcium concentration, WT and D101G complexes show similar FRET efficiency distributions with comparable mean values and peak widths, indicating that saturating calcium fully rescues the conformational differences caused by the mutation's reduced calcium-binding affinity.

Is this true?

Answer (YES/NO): YES